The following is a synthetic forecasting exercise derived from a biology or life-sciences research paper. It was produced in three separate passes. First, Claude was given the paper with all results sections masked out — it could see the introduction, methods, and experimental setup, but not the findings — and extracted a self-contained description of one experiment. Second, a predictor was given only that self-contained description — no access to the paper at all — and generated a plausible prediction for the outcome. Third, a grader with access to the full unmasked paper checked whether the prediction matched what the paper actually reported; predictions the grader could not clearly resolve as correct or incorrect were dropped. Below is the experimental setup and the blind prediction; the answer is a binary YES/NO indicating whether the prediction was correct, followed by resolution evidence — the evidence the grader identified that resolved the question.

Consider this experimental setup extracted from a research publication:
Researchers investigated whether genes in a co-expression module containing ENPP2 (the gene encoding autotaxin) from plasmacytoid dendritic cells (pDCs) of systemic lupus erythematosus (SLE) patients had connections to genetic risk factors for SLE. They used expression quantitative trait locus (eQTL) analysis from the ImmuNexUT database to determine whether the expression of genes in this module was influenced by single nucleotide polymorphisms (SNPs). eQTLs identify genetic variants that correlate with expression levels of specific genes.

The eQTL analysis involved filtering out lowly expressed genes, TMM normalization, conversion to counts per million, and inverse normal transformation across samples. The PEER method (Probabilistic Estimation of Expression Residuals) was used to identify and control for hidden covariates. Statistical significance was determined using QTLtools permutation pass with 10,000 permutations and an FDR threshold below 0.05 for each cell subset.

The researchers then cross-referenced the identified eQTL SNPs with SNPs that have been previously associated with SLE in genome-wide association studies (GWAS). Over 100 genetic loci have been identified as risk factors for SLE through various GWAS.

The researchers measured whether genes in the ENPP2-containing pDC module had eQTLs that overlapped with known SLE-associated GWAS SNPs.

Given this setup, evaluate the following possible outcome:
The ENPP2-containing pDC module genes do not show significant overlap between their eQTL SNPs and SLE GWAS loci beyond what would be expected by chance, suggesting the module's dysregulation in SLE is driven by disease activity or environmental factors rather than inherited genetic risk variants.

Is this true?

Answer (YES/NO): NO